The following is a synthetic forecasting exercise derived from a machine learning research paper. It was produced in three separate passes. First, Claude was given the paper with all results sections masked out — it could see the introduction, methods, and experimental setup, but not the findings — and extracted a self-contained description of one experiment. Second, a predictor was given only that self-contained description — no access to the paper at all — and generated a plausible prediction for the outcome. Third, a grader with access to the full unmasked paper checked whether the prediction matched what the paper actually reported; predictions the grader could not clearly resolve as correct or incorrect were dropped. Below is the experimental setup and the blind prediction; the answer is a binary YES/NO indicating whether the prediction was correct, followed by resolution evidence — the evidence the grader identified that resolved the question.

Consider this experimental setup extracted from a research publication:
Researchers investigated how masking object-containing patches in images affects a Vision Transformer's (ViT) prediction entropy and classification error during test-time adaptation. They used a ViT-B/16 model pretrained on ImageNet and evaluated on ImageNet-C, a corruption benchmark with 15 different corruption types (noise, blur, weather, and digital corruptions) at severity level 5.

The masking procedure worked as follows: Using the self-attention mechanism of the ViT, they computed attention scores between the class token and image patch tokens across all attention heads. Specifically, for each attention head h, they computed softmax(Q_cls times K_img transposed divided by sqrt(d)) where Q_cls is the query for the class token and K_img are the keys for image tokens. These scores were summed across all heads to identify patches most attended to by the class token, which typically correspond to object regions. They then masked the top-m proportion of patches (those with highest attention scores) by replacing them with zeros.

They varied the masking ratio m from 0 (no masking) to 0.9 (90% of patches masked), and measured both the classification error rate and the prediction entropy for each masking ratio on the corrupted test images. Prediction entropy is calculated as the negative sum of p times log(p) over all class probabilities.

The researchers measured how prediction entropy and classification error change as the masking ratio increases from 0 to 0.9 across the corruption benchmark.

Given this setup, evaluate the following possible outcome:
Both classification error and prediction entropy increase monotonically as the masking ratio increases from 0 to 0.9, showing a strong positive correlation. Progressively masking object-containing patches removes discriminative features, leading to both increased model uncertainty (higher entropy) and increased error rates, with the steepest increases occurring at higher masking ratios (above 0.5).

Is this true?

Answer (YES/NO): NO